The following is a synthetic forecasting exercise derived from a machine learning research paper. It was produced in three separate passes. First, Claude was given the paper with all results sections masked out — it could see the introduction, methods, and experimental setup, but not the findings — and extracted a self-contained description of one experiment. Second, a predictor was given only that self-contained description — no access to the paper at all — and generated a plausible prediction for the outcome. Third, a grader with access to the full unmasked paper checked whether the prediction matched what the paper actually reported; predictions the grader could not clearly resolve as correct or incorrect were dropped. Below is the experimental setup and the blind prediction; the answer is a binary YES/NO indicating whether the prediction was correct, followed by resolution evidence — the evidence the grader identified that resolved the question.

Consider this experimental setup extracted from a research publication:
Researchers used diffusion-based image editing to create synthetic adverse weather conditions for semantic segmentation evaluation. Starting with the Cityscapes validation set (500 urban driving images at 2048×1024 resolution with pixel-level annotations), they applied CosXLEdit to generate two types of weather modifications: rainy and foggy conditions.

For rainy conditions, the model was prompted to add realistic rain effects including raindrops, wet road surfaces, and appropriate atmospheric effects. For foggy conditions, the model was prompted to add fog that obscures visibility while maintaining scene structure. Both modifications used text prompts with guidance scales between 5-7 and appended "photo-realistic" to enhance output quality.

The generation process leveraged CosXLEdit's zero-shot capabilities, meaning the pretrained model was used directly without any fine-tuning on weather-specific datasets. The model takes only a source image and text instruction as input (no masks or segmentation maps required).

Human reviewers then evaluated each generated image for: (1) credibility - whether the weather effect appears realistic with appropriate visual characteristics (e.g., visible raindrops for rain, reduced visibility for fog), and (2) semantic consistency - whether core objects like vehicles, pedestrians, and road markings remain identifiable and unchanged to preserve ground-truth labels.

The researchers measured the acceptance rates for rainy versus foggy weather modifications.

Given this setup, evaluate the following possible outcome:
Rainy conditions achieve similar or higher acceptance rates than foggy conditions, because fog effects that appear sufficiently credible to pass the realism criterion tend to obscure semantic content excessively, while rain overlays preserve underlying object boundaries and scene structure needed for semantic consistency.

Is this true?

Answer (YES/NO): YES